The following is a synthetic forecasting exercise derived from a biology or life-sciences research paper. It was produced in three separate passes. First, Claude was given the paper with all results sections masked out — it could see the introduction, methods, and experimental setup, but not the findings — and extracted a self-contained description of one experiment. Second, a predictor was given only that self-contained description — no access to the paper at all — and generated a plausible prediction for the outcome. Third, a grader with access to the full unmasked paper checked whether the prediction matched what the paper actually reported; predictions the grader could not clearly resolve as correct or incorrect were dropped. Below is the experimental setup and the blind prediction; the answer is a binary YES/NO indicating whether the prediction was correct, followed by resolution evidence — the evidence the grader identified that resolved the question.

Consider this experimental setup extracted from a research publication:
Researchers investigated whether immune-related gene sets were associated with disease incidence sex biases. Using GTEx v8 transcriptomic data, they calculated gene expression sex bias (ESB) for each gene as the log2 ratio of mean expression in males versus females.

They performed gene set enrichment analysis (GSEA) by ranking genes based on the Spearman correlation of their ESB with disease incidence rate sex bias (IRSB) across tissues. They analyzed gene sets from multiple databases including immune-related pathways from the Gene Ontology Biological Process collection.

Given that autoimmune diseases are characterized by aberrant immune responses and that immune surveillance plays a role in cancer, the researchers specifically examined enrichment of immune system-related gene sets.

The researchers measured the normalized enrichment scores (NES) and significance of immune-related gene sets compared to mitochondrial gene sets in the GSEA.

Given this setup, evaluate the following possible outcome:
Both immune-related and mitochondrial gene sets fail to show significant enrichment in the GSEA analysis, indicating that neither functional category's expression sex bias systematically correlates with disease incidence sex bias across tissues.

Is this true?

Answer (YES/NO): NO